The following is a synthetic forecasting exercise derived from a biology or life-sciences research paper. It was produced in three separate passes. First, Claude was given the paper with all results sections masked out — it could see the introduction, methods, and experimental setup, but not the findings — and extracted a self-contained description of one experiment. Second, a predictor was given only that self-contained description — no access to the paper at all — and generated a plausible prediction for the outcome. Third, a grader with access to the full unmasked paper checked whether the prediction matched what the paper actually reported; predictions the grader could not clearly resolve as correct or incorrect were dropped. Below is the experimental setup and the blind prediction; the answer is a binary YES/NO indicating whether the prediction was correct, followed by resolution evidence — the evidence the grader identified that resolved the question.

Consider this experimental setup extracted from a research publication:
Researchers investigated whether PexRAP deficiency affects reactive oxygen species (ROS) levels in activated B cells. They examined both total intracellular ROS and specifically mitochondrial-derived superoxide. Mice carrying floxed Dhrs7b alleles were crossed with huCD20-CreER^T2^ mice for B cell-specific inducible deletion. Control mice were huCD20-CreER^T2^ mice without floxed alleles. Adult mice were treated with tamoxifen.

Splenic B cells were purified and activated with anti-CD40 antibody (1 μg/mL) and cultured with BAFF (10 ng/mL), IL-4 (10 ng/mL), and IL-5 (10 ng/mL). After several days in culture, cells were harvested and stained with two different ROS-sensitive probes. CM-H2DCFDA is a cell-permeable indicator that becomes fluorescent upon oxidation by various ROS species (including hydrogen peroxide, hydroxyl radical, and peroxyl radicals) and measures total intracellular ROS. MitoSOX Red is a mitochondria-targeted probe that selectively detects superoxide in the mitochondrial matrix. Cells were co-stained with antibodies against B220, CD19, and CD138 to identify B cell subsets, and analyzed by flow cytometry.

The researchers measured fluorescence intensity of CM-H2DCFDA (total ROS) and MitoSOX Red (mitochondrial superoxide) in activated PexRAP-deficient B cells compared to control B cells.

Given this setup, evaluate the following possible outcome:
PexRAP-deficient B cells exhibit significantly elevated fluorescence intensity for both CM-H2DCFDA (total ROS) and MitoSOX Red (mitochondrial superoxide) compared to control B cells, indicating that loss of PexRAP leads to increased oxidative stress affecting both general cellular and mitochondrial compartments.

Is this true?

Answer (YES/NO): YES